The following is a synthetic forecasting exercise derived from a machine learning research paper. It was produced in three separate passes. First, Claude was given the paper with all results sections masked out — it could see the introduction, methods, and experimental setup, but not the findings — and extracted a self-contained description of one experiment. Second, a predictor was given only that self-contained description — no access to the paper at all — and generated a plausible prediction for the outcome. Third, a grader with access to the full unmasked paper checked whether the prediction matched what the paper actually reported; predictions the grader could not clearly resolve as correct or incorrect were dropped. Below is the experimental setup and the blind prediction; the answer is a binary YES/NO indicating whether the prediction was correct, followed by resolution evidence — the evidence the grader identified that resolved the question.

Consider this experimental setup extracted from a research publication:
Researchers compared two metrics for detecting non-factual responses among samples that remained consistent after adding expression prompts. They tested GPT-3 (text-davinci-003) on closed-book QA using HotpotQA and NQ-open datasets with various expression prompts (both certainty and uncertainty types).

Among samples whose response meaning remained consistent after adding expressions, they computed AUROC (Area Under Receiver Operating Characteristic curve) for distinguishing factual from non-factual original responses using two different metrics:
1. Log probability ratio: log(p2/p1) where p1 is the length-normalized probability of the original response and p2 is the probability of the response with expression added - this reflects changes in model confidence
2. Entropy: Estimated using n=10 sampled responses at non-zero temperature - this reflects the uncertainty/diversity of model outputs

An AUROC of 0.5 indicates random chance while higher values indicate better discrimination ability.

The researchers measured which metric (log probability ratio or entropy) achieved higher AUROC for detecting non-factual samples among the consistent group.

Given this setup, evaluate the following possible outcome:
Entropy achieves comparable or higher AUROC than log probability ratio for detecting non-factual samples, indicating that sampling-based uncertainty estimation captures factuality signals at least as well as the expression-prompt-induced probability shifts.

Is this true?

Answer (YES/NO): YES